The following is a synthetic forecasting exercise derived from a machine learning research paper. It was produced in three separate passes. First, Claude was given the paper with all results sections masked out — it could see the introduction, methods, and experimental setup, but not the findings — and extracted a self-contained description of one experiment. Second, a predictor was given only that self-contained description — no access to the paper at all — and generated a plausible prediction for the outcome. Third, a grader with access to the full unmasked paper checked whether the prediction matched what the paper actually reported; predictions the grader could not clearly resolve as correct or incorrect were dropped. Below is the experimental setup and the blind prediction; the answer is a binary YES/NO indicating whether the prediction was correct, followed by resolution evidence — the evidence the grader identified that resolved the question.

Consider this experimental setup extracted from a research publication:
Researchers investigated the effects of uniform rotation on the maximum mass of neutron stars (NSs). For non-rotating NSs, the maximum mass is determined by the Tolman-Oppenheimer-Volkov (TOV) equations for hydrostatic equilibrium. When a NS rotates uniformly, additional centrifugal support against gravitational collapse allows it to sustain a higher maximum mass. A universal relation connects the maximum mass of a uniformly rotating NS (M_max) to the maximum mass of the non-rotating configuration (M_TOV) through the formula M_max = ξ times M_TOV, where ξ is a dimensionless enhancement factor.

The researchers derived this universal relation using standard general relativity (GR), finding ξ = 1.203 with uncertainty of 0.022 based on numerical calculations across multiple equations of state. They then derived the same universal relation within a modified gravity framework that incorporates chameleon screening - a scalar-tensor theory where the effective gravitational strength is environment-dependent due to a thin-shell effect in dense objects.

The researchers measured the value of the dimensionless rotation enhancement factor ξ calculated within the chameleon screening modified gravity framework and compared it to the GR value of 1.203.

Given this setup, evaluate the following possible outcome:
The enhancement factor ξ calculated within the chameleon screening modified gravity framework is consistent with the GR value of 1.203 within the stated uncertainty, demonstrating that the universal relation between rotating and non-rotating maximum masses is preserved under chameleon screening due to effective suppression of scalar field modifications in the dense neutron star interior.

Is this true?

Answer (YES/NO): YES